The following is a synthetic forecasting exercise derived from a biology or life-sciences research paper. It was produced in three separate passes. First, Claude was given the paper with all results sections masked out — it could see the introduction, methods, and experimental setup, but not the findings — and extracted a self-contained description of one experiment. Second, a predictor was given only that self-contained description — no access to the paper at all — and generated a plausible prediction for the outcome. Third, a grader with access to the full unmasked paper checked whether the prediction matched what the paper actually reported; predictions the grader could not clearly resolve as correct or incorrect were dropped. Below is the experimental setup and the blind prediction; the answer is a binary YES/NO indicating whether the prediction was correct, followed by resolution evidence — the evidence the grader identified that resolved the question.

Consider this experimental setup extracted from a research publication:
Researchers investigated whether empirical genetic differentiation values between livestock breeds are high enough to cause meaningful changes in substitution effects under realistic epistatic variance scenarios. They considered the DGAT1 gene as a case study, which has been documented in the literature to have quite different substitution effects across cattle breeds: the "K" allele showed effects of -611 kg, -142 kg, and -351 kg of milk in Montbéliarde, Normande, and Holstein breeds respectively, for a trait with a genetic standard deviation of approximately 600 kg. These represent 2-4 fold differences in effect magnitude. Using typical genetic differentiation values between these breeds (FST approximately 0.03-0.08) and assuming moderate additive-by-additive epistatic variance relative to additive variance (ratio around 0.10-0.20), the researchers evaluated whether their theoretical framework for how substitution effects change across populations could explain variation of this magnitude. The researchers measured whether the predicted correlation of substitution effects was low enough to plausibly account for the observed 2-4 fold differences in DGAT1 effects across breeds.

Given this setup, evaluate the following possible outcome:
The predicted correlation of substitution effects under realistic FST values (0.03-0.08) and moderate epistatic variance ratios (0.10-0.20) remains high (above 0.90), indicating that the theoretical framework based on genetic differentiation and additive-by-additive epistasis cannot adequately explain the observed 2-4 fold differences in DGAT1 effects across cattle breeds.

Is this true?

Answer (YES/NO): NO